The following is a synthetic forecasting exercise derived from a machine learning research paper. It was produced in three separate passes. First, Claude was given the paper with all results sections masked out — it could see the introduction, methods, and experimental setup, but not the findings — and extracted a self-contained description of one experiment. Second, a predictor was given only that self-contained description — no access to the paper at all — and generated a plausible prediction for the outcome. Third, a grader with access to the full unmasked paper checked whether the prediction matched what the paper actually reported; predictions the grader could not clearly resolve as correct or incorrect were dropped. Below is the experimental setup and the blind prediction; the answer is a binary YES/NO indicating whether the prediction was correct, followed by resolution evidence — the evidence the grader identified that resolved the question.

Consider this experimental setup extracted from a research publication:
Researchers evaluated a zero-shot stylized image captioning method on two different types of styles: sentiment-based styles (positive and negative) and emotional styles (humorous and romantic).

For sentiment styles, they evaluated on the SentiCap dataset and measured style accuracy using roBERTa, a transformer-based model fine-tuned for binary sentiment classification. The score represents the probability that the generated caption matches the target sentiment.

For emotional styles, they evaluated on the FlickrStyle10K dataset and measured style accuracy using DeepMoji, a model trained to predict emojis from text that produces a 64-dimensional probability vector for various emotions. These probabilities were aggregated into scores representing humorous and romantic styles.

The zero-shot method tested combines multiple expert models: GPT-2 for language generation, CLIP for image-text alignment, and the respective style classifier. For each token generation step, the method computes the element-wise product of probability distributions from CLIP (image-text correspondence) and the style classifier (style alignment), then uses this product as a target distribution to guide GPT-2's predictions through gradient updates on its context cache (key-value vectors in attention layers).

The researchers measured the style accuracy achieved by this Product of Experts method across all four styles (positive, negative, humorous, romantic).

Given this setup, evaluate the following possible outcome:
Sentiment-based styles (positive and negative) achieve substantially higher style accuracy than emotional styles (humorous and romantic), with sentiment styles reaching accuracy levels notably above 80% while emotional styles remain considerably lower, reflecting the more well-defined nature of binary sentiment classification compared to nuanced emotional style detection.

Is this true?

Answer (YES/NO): YES